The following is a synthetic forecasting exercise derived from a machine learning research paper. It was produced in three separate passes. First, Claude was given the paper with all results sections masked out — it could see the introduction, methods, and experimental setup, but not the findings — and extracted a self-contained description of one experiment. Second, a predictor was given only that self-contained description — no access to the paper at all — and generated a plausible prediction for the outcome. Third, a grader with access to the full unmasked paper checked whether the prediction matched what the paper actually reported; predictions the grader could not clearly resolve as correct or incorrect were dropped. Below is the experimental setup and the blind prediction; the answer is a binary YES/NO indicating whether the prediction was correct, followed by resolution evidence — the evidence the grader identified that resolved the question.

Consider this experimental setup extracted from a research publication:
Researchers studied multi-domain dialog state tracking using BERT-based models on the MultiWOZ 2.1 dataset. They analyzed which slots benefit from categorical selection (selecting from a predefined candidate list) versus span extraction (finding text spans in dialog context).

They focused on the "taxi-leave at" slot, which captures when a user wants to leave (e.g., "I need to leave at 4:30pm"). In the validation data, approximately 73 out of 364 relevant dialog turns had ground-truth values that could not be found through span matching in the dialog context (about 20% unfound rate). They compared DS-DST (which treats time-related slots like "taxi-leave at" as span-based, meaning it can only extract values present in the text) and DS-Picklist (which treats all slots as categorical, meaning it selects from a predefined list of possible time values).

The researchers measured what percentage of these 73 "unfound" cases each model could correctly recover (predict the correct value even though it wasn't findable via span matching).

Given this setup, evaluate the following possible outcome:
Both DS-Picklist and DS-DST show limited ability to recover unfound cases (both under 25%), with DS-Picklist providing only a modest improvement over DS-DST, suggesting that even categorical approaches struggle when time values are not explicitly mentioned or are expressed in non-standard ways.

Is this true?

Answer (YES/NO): NO